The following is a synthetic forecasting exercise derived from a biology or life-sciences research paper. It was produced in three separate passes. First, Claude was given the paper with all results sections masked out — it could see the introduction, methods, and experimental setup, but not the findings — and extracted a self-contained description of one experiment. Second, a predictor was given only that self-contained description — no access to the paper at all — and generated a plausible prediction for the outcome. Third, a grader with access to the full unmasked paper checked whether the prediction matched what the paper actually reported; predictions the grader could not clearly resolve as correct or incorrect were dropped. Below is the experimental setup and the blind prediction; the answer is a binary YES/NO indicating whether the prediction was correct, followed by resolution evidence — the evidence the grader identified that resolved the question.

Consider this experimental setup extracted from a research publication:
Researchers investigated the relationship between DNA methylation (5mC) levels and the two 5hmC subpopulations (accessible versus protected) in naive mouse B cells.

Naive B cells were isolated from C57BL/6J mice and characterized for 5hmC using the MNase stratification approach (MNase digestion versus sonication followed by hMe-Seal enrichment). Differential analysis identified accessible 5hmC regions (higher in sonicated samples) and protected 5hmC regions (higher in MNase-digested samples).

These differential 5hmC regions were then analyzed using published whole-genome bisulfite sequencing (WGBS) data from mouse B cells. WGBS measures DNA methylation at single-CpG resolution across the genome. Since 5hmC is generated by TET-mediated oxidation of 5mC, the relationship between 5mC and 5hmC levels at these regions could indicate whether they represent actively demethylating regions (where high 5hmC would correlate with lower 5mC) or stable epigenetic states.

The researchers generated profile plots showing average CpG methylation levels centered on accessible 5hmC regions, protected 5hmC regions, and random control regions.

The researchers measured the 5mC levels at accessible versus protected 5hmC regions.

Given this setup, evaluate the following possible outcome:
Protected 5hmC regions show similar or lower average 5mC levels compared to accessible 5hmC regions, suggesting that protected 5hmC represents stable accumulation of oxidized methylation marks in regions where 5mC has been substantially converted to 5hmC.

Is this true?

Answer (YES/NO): NO